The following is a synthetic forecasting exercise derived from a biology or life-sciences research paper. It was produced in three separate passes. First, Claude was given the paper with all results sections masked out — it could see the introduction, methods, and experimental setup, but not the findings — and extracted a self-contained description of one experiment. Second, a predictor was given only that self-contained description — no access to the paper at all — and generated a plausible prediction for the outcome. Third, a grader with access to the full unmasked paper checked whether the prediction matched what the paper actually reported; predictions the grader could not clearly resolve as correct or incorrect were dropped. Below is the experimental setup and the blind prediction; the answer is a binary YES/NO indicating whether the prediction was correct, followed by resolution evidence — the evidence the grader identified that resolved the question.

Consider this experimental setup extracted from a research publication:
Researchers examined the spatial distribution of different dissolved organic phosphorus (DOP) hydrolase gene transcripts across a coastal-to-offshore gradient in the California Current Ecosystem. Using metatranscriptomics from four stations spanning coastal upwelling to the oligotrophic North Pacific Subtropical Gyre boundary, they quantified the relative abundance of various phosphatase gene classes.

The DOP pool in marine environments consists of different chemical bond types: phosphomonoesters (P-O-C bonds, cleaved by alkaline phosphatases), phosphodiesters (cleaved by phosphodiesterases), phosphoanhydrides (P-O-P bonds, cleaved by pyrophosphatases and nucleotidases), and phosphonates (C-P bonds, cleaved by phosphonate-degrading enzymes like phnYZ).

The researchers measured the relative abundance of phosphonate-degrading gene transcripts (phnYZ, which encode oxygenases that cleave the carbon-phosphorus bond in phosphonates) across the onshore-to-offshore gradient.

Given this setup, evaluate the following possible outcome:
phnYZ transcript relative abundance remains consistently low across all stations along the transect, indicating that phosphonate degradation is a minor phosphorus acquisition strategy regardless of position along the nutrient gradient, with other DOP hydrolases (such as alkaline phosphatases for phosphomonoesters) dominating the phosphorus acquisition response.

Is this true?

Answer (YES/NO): NO